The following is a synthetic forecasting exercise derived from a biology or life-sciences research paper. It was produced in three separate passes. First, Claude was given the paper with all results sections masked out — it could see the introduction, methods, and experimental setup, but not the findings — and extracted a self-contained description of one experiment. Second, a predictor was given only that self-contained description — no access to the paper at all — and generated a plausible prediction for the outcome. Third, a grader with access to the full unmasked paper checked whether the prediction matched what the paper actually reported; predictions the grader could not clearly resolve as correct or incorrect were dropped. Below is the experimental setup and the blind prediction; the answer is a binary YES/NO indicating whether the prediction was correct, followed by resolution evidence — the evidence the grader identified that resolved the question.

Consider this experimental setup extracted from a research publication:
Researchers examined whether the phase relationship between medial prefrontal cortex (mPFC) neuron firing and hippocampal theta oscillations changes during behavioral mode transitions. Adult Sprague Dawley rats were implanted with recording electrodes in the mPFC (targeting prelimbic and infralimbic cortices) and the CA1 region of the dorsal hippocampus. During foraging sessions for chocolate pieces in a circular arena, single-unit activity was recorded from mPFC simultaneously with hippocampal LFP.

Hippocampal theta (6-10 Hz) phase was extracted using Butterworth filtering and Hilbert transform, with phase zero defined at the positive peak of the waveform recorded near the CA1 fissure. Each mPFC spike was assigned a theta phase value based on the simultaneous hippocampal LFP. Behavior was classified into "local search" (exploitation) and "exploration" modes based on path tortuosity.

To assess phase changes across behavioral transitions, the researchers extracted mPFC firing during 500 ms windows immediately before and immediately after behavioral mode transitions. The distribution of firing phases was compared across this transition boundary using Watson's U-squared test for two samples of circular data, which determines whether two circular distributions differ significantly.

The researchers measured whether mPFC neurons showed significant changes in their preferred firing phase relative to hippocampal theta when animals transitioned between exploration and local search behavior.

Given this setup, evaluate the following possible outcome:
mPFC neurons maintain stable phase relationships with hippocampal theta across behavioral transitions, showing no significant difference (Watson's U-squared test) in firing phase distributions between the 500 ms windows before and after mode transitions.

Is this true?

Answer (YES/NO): NO